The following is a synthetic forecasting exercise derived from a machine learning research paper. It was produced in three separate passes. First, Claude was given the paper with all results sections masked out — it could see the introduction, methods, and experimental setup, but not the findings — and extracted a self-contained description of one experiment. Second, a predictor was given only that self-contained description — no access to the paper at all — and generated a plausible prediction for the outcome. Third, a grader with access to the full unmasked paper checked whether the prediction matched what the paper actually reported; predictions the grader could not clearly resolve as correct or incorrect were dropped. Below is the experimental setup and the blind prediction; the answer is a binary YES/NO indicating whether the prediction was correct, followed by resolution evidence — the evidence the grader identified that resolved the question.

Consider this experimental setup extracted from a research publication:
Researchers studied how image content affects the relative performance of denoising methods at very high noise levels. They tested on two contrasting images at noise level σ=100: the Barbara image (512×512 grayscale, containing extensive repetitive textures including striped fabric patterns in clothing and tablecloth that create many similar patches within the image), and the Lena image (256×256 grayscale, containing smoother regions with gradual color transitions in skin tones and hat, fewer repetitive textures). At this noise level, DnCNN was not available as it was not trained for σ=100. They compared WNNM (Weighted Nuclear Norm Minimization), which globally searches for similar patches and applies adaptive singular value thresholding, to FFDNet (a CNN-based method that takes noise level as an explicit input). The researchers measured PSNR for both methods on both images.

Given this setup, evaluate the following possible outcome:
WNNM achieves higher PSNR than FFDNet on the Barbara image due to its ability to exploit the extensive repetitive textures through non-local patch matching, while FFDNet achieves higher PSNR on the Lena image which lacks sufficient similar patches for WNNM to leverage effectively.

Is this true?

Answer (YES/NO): YES